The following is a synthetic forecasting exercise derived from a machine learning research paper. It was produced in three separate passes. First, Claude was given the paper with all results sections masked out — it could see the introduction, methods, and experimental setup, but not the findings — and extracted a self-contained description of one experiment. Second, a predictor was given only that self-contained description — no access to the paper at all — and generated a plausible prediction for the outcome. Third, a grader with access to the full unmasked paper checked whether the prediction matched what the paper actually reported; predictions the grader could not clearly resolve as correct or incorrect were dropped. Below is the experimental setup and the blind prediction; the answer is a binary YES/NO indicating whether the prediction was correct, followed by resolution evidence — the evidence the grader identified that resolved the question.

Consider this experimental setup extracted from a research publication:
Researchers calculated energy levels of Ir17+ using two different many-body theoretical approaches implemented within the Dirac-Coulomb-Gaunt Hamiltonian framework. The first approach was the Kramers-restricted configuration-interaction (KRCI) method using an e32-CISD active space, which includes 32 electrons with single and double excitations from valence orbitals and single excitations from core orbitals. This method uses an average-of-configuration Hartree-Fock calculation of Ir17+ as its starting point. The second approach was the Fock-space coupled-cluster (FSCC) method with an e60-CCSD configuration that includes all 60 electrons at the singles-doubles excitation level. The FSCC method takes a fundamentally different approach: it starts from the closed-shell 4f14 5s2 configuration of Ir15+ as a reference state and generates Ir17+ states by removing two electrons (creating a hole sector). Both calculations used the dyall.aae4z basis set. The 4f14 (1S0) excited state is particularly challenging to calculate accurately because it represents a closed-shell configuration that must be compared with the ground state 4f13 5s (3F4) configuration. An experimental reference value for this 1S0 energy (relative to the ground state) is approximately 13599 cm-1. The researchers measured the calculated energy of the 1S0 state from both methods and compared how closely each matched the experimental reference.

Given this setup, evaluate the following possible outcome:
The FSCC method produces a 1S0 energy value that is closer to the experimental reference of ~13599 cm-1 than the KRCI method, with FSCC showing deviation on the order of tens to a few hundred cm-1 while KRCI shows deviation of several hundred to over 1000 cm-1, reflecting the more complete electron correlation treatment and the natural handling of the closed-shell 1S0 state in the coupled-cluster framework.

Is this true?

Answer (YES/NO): NO